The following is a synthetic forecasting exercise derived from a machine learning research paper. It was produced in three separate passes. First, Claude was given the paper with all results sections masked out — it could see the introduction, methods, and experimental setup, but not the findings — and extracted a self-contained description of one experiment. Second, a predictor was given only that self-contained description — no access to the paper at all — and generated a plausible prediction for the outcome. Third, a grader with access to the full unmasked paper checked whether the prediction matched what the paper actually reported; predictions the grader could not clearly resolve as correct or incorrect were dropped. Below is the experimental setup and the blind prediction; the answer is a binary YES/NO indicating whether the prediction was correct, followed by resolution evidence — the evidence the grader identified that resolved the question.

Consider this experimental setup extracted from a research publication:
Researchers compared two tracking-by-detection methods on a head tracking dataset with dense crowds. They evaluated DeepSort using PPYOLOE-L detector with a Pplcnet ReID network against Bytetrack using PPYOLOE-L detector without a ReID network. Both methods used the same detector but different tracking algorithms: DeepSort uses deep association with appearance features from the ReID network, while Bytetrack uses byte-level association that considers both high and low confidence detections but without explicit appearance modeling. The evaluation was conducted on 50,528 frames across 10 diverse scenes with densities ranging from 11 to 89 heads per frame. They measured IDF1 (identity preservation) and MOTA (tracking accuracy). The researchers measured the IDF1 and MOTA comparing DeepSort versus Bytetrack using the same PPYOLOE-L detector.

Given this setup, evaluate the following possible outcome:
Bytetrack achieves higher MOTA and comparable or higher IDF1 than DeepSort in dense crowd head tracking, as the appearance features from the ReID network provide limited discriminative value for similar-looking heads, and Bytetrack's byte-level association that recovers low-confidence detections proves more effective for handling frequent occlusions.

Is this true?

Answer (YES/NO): NO